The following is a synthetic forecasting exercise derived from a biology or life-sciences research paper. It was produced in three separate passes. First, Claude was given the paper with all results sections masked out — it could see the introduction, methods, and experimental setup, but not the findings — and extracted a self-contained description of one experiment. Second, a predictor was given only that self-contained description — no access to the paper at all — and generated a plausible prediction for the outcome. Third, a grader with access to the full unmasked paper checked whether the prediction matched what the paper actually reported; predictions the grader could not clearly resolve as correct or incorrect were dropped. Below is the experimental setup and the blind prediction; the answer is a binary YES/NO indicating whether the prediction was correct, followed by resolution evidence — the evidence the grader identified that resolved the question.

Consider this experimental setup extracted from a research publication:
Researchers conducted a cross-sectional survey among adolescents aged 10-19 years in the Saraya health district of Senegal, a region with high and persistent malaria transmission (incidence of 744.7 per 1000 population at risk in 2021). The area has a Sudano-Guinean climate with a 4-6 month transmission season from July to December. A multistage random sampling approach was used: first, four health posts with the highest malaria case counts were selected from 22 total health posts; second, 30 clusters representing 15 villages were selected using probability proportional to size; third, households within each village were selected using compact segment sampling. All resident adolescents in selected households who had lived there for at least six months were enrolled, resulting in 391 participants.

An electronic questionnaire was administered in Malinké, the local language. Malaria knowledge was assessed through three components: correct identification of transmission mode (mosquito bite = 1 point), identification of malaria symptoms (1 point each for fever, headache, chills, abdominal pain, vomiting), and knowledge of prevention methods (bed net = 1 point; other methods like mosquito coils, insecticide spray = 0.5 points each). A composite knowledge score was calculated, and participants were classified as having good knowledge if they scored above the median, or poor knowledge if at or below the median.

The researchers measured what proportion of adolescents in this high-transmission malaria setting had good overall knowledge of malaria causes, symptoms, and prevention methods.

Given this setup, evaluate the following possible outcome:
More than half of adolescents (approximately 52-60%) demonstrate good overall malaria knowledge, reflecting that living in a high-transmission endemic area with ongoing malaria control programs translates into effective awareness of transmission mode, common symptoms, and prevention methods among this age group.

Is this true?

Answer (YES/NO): NO